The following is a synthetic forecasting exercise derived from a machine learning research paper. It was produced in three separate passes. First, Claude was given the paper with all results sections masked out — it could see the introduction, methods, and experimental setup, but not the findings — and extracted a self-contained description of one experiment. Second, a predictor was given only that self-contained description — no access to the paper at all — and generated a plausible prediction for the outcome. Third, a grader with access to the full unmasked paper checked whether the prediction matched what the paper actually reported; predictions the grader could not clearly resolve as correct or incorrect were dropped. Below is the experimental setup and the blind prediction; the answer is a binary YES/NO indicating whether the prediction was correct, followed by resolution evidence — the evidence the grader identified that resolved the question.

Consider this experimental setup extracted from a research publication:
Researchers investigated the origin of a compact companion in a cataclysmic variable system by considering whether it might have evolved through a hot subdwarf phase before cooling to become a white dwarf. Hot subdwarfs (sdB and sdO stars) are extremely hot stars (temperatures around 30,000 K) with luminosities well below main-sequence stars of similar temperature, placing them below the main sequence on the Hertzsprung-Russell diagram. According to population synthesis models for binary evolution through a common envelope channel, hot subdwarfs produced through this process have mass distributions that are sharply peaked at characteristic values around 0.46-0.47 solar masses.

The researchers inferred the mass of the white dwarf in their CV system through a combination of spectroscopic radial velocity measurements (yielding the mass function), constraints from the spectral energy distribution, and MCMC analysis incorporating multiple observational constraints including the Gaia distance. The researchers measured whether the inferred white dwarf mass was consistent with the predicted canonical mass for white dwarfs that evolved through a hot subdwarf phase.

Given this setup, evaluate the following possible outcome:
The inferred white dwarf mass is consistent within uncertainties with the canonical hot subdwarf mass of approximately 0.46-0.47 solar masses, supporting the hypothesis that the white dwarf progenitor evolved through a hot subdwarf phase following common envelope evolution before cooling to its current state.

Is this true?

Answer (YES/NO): YES